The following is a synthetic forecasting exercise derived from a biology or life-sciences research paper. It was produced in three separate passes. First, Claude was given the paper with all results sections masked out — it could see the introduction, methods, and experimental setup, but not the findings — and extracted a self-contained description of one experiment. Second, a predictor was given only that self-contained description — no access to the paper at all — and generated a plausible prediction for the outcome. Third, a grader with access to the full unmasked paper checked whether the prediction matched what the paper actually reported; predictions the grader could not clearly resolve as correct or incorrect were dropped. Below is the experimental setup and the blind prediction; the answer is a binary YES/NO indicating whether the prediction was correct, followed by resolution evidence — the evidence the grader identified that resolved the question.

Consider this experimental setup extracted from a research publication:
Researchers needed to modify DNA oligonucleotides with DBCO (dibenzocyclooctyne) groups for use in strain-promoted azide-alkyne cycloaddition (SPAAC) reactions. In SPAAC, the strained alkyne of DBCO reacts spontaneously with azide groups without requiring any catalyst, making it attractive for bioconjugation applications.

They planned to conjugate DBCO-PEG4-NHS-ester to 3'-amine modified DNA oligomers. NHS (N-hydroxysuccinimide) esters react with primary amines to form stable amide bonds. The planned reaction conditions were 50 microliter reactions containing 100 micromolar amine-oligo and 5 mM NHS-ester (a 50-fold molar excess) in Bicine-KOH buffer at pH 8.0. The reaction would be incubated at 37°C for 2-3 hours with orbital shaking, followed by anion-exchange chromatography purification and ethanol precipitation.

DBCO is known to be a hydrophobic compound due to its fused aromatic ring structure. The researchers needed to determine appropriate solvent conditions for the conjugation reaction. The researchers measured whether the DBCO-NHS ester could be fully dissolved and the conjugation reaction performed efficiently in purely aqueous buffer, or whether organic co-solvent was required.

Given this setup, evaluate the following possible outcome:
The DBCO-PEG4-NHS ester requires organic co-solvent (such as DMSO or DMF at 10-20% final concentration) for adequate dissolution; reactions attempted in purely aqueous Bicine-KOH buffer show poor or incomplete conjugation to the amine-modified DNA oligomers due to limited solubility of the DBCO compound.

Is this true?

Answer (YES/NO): NO